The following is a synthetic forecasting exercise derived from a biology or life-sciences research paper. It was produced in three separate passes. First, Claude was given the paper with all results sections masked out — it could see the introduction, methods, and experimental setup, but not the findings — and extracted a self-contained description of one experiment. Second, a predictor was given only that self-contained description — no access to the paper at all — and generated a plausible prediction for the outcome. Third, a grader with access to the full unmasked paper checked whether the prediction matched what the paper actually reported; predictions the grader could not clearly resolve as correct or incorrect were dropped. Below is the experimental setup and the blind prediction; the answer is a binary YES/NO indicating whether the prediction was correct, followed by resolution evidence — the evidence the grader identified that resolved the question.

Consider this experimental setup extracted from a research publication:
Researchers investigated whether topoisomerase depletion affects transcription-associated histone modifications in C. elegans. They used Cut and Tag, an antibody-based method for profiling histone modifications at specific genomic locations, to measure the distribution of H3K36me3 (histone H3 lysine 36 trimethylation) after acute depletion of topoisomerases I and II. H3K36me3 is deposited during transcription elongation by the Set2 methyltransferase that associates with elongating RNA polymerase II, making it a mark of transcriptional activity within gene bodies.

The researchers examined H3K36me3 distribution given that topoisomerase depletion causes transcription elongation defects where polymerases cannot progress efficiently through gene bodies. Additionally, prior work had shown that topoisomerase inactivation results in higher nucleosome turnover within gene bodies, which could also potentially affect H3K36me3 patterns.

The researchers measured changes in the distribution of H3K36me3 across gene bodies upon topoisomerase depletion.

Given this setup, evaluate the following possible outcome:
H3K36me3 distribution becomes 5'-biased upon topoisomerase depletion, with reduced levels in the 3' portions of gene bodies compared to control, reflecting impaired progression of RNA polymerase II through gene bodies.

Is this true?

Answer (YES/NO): NO